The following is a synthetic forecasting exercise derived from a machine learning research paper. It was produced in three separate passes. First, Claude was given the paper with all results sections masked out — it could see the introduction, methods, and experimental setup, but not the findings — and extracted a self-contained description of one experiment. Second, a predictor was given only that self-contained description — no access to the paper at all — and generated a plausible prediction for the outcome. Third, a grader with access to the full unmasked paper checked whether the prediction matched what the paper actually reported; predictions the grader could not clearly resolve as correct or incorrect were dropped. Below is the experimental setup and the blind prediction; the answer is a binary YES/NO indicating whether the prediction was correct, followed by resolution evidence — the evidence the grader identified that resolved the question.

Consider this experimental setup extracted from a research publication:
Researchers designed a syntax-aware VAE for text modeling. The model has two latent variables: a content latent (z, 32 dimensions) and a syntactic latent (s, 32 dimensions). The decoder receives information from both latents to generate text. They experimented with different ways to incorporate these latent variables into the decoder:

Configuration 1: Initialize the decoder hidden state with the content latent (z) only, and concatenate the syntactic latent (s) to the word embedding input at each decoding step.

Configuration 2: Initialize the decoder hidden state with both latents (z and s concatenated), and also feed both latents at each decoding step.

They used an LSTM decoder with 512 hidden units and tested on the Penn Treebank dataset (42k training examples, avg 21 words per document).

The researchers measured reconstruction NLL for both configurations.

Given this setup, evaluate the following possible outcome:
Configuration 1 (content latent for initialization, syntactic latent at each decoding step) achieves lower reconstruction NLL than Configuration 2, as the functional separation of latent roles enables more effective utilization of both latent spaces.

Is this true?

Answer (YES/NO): NO